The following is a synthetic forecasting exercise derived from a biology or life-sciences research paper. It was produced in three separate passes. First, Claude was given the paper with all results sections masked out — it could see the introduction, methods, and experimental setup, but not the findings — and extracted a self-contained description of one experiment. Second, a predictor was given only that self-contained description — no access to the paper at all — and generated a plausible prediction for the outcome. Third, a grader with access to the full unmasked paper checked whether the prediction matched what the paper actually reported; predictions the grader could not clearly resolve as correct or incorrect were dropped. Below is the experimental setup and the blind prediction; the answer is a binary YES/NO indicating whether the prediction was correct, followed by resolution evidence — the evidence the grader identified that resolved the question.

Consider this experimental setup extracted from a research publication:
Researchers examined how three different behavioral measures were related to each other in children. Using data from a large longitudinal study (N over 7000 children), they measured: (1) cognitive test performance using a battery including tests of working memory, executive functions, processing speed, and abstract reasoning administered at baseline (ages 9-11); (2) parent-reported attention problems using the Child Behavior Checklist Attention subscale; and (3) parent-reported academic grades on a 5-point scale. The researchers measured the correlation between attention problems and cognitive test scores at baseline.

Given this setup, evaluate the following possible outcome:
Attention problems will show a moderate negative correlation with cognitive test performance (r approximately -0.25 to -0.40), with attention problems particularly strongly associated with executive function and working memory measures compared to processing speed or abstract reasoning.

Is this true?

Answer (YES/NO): NO